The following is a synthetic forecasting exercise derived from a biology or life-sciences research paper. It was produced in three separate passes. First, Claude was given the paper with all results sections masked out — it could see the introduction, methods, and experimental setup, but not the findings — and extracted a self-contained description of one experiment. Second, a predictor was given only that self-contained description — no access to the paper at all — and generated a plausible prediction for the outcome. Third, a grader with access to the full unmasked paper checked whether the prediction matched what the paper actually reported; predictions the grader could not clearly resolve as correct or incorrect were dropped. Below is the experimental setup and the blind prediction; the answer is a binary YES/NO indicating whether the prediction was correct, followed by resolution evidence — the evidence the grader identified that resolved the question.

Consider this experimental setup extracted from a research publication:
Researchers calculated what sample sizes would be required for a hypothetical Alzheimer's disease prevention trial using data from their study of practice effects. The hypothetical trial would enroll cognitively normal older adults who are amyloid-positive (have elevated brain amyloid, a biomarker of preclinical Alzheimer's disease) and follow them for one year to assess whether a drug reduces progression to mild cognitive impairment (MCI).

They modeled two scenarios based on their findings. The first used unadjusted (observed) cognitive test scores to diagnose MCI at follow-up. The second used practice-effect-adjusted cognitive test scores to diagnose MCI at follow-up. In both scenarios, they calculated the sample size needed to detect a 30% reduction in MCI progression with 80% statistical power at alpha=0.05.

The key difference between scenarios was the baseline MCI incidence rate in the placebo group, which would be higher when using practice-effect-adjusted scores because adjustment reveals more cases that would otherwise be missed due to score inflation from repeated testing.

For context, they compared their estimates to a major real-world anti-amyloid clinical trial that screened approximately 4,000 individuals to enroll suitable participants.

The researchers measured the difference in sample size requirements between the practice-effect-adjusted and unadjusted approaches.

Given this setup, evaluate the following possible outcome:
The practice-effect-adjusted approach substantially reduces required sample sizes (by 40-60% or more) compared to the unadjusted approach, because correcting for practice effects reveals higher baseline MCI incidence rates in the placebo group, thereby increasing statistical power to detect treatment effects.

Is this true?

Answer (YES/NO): NO